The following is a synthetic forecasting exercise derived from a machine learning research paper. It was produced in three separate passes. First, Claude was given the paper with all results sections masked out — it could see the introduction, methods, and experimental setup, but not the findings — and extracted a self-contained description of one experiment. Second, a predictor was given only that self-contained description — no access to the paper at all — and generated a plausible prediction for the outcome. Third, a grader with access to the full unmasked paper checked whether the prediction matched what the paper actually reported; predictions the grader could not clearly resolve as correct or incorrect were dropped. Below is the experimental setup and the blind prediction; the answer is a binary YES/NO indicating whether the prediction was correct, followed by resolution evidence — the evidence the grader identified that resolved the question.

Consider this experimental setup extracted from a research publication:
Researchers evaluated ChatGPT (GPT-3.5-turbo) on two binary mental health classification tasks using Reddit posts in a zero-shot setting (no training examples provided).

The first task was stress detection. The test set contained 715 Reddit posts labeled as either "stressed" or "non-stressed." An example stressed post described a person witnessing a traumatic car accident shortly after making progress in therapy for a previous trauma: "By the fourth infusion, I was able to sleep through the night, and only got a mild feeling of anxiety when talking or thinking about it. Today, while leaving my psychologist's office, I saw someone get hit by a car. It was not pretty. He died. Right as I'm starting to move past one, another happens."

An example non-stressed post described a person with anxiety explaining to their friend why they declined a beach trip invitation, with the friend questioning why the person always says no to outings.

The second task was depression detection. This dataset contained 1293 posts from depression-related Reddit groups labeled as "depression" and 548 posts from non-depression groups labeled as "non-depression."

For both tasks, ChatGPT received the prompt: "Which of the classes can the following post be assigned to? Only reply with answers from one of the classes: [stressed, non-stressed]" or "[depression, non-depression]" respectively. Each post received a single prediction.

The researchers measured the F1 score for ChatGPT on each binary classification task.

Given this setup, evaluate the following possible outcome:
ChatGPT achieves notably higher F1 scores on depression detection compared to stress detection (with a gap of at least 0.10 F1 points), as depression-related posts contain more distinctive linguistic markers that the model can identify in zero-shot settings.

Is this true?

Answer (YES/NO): YES